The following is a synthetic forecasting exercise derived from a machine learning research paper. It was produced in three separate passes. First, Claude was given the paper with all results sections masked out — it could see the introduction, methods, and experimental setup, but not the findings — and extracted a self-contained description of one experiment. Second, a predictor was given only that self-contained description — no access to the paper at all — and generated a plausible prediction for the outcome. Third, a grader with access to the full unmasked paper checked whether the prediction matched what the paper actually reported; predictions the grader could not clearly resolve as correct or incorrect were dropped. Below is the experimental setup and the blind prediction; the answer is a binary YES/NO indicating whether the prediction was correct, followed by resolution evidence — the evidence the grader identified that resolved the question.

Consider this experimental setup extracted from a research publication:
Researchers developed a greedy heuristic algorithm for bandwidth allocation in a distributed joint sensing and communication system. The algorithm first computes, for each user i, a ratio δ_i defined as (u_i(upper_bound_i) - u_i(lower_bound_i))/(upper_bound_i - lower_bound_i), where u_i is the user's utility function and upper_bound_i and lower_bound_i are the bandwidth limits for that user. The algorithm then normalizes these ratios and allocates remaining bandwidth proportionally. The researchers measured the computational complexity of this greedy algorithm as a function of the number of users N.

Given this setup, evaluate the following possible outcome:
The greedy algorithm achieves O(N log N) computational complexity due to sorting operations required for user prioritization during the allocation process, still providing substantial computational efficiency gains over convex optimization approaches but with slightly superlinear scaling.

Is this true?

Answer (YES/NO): NO